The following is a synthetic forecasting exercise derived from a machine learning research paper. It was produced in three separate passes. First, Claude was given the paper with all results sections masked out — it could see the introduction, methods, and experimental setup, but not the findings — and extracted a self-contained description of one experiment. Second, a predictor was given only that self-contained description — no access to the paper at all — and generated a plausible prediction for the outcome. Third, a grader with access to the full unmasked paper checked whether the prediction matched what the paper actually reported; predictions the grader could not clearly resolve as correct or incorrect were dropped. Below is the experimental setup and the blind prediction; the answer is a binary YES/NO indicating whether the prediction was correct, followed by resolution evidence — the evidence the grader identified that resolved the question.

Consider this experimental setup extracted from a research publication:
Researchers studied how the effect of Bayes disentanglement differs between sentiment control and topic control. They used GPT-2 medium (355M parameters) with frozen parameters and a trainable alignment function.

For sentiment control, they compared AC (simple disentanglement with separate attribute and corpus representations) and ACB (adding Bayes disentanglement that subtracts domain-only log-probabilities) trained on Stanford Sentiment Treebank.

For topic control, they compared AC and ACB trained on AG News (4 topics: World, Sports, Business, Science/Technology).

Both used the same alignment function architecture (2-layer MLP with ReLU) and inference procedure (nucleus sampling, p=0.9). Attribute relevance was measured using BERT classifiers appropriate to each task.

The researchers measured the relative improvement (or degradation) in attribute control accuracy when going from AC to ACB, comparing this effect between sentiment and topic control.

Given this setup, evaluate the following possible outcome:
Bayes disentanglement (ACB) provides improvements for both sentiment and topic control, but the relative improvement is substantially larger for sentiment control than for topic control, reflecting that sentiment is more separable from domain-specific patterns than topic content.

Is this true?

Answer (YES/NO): NO